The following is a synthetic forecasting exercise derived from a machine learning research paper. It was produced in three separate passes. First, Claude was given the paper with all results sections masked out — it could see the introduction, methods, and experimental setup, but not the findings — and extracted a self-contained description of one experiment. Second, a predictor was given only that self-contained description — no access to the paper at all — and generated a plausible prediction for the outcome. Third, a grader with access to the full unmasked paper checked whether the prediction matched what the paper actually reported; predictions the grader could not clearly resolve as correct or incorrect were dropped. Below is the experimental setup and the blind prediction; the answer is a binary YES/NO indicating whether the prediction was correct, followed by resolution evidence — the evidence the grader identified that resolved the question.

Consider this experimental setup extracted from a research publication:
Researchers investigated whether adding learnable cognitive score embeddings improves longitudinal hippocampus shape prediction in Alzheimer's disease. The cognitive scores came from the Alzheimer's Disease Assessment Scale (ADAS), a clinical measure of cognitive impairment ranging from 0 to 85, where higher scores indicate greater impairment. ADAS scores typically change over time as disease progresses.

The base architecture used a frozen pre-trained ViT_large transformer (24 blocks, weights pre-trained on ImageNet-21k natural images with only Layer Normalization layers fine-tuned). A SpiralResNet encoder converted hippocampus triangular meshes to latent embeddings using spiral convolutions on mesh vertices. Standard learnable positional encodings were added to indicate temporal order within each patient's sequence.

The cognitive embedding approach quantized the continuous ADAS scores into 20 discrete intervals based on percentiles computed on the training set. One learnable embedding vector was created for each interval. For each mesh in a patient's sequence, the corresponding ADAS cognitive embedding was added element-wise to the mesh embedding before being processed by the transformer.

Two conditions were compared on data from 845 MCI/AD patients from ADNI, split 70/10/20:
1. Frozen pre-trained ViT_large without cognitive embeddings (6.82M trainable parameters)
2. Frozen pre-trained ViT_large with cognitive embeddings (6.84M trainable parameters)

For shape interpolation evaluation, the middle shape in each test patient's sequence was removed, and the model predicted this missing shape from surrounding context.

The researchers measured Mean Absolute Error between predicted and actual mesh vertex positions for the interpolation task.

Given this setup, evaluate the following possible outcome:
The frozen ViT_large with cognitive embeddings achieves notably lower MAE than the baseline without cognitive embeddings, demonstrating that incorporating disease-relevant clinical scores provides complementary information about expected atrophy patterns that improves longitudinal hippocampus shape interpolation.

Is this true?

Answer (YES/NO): YES